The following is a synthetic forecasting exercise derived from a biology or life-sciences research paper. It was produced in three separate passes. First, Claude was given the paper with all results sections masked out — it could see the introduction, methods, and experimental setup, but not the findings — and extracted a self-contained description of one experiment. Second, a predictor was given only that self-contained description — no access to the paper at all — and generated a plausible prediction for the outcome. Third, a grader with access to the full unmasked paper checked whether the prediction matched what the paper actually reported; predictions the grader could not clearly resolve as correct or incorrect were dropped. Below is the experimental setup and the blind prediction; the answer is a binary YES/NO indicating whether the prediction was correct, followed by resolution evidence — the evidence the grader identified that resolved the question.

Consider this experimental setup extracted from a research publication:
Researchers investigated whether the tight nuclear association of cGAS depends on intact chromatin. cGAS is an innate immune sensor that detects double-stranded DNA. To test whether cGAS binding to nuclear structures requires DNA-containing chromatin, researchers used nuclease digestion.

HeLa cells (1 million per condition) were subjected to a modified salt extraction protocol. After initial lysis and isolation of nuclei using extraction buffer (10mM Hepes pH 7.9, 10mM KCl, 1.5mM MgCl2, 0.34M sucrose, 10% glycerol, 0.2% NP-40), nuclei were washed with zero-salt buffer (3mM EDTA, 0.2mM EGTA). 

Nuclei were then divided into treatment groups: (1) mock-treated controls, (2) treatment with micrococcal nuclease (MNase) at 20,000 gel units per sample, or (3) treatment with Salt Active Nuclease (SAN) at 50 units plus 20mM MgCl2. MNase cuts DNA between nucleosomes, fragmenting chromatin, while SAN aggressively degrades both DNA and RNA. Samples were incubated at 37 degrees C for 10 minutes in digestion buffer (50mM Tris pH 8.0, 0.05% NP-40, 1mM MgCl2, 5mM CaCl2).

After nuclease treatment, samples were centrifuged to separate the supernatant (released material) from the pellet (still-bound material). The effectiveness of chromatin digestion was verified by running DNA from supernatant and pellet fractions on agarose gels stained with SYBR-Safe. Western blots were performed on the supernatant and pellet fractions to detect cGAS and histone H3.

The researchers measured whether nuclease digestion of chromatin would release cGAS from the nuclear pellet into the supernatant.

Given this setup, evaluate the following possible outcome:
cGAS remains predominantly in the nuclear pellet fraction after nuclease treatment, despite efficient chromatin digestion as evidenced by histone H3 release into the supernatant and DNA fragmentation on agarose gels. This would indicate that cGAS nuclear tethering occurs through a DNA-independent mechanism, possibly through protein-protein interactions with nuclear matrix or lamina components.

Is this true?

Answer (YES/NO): NO